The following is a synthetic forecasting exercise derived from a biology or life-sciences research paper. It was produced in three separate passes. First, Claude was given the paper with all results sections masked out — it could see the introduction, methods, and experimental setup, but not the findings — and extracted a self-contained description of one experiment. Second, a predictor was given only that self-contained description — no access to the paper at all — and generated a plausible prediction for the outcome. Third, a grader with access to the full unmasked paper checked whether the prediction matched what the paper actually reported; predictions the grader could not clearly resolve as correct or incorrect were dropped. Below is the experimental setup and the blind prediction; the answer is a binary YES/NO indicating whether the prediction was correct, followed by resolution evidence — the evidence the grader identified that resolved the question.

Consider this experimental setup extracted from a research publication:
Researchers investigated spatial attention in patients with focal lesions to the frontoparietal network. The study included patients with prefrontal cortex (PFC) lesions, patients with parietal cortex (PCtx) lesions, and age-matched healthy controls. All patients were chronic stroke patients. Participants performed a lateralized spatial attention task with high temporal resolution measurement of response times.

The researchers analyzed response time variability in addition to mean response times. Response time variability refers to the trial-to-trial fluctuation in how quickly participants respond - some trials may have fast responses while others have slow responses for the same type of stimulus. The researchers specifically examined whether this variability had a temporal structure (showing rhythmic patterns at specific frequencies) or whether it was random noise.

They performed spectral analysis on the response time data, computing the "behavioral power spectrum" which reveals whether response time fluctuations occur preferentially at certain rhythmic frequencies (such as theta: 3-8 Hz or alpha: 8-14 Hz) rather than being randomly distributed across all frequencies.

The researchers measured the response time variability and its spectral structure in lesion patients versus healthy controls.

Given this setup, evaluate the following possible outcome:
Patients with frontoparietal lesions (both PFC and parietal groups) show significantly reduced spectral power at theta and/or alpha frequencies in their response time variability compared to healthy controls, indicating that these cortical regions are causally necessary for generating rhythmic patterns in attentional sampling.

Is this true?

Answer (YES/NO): NO